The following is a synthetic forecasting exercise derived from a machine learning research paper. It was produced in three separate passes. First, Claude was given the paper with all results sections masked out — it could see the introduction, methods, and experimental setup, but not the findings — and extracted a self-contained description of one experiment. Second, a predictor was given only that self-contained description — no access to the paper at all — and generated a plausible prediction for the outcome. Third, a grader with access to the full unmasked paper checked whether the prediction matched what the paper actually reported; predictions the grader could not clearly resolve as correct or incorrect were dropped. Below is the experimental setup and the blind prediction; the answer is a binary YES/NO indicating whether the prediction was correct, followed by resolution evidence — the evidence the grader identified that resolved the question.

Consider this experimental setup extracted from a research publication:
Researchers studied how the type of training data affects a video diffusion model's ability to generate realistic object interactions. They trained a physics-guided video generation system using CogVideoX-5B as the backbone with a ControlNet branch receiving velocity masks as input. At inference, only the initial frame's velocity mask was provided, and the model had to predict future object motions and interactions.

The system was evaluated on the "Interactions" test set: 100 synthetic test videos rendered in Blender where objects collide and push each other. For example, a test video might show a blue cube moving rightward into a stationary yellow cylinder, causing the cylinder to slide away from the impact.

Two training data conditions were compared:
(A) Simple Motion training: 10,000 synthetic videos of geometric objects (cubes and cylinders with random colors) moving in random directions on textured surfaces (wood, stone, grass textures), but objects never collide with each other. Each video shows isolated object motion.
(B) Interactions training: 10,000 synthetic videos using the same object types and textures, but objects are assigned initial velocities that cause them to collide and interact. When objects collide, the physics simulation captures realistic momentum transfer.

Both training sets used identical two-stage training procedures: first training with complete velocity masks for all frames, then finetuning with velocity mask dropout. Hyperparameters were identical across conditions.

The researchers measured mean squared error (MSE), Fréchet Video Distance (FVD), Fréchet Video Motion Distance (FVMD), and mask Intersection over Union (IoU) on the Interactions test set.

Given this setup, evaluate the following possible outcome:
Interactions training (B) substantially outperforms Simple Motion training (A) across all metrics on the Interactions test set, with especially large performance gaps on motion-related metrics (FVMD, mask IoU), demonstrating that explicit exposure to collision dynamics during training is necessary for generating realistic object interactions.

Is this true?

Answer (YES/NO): NO